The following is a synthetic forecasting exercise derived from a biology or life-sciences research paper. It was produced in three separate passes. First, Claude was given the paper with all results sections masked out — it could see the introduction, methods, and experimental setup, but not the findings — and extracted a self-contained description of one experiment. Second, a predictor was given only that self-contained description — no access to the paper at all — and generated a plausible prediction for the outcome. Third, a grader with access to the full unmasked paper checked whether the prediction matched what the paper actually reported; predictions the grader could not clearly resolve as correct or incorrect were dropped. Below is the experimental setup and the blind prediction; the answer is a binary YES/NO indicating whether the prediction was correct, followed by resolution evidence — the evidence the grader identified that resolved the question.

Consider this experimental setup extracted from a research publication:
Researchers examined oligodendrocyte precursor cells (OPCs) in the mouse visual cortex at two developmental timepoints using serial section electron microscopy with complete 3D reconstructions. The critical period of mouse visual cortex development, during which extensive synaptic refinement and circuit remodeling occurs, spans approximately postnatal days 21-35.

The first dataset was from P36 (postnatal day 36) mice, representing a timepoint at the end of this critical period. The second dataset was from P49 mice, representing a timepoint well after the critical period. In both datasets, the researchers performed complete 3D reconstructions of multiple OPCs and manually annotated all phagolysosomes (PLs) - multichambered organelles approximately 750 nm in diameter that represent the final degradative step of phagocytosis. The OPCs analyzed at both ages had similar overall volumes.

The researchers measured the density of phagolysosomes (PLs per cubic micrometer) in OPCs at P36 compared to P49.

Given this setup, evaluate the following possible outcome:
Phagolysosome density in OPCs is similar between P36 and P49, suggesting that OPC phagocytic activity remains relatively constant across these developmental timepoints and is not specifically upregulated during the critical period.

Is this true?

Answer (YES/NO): NO